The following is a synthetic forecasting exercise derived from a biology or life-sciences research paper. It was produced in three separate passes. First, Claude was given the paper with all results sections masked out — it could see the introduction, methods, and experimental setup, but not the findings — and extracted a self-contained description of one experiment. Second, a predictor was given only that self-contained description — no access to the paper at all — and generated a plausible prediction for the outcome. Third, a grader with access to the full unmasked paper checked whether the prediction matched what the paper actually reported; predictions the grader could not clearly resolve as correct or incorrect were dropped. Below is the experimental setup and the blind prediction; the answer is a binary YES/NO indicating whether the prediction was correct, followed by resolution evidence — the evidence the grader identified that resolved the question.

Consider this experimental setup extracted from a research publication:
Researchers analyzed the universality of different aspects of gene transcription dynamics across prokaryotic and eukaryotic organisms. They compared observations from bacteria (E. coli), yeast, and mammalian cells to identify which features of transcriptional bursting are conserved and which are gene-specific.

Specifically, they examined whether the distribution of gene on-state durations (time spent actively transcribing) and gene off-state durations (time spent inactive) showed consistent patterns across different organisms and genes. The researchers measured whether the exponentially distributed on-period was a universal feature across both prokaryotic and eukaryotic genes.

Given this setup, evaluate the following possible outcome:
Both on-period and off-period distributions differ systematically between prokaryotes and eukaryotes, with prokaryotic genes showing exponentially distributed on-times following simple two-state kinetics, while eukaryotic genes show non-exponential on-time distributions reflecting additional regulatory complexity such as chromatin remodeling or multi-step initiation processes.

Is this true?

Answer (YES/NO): NO